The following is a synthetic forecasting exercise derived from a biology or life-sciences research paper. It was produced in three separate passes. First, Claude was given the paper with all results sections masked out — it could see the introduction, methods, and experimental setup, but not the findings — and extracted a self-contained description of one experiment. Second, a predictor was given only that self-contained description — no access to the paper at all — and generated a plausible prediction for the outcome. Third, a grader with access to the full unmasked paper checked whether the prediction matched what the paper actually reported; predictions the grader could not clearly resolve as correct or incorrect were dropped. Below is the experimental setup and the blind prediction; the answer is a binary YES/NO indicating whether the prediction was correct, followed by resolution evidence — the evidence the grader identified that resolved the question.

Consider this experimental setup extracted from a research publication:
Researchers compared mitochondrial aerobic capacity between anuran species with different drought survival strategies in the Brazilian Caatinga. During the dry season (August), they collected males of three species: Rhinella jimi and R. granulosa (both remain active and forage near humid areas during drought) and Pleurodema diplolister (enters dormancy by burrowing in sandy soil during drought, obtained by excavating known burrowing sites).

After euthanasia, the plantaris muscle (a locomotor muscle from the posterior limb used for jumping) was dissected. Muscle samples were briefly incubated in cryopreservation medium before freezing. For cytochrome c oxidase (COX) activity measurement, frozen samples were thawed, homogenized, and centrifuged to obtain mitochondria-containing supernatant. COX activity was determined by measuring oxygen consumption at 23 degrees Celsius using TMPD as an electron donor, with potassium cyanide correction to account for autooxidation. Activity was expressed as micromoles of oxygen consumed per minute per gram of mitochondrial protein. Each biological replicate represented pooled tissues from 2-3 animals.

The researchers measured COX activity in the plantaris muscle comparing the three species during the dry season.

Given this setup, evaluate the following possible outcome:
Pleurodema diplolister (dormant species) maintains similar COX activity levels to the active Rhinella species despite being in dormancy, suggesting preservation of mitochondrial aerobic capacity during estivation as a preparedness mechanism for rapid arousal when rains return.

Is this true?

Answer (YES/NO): NO